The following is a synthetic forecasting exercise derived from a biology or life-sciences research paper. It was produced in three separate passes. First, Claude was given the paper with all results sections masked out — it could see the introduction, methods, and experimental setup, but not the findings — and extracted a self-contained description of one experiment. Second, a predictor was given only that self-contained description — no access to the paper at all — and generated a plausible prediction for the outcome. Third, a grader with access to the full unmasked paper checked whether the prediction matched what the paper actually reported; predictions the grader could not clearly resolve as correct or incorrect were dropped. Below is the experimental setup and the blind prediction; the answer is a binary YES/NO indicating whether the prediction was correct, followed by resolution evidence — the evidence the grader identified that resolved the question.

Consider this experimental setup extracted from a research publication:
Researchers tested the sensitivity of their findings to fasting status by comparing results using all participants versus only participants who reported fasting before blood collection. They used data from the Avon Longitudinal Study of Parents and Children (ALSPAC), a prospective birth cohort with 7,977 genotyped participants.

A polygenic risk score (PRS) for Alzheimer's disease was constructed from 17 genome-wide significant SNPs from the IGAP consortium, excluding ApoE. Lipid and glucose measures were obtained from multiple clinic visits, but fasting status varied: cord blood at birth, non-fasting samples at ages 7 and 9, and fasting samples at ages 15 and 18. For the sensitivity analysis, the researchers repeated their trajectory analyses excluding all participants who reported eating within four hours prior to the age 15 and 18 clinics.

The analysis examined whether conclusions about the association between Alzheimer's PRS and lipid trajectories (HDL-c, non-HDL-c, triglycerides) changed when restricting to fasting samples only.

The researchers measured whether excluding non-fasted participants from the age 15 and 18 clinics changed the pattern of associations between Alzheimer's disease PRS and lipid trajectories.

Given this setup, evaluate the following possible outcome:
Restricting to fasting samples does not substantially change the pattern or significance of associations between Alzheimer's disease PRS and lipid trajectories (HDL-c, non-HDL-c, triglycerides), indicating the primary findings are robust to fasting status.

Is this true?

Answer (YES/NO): YES